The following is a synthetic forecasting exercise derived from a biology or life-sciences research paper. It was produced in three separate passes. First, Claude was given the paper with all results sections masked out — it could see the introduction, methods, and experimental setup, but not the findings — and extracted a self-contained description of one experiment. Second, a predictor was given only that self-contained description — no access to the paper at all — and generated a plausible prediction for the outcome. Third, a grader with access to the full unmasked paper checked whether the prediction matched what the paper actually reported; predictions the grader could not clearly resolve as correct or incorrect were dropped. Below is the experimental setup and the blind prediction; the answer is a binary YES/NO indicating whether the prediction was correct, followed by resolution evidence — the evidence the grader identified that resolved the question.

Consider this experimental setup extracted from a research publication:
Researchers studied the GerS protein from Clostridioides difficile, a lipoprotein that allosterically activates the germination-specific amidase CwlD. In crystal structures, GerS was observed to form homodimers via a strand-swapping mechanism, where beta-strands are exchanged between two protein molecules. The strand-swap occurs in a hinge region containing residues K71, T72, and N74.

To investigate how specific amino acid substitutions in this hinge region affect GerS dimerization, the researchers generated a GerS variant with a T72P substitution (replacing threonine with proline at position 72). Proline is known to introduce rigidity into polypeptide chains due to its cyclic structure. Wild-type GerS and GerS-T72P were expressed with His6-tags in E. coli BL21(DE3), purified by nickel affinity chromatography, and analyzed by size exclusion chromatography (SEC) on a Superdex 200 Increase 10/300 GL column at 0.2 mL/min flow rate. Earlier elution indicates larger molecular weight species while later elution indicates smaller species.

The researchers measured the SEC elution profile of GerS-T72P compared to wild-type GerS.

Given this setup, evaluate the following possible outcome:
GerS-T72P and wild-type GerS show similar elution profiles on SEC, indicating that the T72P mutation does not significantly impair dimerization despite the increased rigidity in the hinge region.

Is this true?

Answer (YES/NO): NO